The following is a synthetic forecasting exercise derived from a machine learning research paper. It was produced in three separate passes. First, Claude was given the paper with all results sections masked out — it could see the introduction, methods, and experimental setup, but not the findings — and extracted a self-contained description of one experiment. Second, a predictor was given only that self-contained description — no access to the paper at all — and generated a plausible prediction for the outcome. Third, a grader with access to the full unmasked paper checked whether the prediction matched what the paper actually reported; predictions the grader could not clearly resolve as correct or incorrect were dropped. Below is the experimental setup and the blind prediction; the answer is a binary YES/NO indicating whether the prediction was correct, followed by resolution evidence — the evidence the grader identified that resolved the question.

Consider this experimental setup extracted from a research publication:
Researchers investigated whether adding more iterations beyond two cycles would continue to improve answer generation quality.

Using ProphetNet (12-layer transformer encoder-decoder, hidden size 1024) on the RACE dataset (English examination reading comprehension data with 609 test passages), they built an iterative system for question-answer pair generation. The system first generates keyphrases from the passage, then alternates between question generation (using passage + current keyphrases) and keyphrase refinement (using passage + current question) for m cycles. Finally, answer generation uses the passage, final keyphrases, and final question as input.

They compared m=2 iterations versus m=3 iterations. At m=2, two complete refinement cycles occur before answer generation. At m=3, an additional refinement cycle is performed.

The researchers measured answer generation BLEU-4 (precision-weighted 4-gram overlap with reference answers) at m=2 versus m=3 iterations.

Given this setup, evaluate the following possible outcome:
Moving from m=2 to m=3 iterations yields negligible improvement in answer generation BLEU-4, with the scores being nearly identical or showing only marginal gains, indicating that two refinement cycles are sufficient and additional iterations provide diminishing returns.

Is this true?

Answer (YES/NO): NO